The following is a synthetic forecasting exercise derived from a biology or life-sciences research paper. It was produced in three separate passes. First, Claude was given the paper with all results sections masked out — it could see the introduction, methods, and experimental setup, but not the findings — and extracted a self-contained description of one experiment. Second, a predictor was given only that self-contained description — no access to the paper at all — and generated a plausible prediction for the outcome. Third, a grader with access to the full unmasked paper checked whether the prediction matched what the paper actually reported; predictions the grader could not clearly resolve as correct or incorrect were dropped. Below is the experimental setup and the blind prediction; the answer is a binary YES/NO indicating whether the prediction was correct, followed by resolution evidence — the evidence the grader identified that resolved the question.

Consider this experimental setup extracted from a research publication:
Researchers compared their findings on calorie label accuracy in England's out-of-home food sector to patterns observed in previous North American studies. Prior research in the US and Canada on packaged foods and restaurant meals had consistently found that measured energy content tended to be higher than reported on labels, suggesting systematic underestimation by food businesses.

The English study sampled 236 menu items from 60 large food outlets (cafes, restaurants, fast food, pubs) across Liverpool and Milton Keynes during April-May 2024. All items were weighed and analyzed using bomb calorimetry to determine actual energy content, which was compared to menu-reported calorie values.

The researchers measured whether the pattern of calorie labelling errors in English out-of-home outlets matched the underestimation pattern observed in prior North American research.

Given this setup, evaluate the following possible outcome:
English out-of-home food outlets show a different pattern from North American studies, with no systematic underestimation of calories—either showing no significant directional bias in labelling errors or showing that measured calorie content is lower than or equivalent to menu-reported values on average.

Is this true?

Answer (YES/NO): YES